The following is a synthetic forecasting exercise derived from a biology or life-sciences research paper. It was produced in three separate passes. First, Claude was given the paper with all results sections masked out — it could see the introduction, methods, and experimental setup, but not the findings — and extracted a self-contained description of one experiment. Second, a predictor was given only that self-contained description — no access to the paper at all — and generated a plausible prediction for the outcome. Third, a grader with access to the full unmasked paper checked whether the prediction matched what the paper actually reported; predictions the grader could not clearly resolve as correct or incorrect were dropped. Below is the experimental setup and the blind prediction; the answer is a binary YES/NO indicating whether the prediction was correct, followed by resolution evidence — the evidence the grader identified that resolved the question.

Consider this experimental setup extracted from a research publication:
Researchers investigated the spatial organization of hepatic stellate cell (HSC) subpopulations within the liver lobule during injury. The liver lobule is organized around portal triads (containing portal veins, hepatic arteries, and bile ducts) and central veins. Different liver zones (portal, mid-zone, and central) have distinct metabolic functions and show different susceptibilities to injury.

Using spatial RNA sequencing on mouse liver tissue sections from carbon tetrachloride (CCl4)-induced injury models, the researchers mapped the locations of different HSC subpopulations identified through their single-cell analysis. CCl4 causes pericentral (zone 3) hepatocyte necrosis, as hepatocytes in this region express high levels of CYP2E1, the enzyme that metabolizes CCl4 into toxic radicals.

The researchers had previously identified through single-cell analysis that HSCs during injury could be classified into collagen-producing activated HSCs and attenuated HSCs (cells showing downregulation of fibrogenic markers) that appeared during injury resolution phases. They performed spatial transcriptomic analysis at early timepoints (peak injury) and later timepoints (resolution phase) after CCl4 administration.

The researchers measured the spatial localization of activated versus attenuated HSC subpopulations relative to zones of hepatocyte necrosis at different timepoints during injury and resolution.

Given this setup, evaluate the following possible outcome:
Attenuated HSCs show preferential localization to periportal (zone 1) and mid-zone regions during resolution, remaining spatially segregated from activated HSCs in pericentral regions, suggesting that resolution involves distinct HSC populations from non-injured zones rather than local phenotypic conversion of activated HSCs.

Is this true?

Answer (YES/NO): NO